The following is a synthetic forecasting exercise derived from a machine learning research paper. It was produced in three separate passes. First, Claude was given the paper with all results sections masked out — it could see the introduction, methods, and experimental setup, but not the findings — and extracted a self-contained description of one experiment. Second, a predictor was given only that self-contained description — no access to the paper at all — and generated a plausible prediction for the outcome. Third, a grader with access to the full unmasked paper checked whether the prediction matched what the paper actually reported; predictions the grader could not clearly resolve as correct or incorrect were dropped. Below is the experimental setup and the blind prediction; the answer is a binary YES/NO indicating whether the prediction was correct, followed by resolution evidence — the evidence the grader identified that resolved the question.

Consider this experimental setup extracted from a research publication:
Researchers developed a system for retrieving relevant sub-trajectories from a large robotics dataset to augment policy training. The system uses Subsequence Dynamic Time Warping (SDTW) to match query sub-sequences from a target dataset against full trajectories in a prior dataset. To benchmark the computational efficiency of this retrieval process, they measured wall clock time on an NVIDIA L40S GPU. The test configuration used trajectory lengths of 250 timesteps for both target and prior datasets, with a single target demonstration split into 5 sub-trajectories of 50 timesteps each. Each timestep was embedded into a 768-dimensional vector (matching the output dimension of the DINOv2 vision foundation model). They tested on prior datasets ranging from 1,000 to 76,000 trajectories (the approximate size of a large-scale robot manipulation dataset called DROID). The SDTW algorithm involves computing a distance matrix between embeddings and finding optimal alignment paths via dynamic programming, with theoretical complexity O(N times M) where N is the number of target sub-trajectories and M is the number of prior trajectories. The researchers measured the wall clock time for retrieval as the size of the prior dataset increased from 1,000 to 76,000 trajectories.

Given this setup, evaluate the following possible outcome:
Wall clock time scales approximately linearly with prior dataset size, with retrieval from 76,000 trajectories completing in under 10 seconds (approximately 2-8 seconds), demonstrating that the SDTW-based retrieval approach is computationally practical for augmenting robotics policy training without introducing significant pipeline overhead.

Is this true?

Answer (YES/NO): NO